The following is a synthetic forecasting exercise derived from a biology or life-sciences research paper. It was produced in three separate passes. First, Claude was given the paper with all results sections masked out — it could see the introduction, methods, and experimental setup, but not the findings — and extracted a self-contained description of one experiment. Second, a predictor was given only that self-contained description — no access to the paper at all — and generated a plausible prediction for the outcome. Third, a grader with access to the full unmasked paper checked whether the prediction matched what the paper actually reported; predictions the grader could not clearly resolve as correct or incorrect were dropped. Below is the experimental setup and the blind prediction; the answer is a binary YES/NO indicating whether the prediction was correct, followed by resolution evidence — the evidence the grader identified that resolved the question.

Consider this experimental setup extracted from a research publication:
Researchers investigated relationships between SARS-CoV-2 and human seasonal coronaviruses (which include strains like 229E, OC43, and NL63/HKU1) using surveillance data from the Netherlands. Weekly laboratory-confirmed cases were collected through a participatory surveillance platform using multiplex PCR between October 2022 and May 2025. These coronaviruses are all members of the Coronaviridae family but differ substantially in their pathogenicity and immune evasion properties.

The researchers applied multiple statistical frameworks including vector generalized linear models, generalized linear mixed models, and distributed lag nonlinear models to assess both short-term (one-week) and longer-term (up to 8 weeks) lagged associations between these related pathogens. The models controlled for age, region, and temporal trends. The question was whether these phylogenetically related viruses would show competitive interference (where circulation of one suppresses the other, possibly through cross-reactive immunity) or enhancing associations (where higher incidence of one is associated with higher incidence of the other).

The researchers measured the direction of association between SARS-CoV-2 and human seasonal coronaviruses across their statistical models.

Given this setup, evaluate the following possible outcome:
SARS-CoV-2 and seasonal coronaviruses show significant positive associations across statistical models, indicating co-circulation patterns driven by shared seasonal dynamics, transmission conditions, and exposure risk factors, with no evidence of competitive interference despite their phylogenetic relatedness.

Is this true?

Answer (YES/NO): NO